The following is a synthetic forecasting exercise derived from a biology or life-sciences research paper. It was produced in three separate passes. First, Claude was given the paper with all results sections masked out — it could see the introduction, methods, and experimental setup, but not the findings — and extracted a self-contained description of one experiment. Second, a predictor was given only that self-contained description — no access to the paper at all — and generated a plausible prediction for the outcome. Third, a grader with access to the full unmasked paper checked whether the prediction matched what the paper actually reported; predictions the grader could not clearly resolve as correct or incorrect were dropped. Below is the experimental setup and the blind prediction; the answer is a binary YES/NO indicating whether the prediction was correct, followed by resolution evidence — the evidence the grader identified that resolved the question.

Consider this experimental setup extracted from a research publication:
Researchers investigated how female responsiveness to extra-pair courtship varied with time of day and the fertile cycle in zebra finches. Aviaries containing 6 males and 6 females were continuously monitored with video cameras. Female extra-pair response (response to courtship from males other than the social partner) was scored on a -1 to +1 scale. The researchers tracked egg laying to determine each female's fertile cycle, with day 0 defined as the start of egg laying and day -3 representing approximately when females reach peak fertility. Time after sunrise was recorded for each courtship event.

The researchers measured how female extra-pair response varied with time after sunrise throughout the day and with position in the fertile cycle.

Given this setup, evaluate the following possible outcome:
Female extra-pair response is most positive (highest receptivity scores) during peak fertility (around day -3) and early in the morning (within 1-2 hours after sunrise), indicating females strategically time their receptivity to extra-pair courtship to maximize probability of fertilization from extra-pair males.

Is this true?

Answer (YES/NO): YES